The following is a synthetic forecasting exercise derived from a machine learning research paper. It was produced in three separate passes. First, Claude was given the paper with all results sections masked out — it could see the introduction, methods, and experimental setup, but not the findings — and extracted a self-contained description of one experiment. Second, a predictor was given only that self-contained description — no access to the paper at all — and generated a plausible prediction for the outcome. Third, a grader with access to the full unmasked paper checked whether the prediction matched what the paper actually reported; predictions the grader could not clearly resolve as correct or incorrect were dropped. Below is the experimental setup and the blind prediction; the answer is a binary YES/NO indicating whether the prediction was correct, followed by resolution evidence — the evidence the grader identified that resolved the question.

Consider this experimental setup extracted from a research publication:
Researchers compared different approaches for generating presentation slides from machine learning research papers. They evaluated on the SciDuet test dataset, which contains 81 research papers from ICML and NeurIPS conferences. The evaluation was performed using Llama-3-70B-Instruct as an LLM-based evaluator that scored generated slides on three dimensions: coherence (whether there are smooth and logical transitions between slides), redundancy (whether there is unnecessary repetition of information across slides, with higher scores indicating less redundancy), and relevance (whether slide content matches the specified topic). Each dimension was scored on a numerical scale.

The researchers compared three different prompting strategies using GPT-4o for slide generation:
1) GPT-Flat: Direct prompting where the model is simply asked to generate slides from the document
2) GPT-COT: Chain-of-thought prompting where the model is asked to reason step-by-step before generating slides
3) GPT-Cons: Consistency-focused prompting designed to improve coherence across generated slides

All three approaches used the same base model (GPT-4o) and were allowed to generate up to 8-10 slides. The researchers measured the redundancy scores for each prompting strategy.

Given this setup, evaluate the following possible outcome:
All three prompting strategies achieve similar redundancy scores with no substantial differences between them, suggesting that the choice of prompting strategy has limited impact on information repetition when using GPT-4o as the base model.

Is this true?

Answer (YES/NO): NO